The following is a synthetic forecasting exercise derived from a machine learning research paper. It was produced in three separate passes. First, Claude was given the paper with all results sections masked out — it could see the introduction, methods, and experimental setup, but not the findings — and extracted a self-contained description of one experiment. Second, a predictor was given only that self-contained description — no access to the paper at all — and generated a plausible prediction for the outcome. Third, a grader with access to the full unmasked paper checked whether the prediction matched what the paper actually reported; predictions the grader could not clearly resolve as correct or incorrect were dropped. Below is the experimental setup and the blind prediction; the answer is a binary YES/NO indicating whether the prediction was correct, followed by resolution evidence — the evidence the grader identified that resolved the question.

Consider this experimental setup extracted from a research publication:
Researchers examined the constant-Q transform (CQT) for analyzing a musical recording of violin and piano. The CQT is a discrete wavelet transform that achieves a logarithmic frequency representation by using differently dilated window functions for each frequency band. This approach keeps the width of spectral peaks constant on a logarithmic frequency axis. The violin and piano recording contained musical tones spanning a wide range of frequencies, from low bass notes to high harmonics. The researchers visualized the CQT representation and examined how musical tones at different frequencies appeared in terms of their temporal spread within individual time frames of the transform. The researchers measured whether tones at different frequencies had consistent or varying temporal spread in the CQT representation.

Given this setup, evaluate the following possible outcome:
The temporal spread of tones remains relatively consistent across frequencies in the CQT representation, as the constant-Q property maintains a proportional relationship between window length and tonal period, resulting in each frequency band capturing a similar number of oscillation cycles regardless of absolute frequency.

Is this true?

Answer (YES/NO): NO